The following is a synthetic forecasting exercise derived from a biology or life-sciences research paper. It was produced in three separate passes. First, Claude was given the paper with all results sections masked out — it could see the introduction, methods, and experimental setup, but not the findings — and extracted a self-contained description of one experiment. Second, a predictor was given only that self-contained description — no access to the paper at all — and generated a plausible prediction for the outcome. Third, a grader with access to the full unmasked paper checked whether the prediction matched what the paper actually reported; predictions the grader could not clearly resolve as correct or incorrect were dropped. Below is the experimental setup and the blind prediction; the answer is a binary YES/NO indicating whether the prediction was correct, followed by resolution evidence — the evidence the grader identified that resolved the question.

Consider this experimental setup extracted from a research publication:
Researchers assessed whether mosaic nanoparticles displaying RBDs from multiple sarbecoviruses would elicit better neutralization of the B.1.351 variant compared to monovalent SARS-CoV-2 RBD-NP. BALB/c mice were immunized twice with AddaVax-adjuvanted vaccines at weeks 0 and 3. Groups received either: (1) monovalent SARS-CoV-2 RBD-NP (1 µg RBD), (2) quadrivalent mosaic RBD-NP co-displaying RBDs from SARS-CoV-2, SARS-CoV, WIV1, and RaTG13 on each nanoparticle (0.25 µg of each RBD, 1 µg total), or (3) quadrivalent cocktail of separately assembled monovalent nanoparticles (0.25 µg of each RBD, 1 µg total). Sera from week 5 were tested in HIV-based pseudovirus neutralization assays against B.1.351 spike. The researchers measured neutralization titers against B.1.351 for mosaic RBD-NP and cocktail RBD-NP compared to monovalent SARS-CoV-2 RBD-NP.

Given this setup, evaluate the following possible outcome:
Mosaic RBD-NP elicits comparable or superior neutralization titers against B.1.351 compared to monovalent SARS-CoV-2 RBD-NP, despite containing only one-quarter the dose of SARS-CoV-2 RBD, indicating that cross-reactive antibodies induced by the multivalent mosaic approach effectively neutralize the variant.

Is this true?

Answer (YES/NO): YES